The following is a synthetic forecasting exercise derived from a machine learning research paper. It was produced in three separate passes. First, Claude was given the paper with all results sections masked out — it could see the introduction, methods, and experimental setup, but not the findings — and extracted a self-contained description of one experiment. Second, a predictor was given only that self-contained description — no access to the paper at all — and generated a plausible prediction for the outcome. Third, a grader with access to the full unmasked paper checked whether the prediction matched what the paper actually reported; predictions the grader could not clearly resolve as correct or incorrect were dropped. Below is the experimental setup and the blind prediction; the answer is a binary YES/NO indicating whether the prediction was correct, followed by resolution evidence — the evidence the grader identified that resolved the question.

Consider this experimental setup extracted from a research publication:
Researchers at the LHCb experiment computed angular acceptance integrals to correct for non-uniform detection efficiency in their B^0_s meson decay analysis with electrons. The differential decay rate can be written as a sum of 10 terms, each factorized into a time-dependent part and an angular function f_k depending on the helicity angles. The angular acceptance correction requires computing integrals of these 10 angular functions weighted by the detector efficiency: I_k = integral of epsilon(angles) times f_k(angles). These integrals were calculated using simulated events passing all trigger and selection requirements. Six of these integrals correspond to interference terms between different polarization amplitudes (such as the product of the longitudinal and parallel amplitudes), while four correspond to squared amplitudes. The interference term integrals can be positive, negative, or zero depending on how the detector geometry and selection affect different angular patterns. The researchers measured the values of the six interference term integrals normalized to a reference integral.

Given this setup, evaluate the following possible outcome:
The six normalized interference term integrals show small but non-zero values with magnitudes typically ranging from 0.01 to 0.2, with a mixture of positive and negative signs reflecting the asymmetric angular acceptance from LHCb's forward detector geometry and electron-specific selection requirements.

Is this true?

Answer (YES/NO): NO